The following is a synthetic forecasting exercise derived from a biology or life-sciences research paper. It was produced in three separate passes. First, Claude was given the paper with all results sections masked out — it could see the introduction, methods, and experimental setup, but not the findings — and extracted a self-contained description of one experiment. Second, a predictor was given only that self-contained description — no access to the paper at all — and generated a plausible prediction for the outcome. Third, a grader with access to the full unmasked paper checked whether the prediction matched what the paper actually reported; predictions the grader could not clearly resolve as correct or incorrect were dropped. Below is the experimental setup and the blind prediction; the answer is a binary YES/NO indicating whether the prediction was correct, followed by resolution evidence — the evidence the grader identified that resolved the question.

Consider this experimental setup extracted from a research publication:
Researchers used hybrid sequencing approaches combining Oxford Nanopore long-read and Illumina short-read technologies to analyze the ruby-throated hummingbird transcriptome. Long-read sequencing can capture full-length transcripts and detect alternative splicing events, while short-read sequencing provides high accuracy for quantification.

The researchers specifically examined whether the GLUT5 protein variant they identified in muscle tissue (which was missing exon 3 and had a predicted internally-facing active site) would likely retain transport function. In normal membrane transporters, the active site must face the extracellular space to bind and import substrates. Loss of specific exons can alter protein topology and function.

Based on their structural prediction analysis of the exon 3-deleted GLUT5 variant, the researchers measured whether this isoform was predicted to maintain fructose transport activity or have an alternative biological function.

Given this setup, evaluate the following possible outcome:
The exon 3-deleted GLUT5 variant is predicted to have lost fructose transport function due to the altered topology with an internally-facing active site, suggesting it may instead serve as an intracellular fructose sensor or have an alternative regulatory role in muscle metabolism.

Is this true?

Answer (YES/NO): NO